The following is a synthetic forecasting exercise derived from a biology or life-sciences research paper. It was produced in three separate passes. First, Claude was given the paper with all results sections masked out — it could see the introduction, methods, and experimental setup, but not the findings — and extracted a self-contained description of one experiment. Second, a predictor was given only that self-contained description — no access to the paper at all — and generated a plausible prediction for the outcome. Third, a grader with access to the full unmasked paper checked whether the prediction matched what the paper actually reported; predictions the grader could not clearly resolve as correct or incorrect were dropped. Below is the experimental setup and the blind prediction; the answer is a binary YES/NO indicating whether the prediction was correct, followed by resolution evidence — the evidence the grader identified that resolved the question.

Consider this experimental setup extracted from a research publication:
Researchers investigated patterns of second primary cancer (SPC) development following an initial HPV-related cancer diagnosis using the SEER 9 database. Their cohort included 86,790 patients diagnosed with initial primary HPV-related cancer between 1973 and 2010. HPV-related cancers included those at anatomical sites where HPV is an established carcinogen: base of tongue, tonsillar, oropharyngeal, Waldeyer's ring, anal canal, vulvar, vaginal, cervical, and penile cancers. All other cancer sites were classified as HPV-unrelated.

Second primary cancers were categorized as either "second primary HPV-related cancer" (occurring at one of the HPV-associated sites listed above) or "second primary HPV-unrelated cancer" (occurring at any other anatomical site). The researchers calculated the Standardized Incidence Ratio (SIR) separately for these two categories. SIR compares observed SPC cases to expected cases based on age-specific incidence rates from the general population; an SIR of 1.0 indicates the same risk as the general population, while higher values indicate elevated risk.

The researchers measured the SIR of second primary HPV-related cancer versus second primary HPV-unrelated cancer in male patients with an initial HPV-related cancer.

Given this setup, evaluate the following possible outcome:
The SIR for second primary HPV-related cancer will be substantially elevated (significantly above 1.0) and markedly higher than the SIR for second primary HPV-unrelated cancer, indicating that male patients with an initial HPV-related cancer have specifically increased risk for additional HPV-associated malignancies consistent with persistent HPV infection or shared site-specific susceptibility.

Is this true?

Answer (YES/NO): YES